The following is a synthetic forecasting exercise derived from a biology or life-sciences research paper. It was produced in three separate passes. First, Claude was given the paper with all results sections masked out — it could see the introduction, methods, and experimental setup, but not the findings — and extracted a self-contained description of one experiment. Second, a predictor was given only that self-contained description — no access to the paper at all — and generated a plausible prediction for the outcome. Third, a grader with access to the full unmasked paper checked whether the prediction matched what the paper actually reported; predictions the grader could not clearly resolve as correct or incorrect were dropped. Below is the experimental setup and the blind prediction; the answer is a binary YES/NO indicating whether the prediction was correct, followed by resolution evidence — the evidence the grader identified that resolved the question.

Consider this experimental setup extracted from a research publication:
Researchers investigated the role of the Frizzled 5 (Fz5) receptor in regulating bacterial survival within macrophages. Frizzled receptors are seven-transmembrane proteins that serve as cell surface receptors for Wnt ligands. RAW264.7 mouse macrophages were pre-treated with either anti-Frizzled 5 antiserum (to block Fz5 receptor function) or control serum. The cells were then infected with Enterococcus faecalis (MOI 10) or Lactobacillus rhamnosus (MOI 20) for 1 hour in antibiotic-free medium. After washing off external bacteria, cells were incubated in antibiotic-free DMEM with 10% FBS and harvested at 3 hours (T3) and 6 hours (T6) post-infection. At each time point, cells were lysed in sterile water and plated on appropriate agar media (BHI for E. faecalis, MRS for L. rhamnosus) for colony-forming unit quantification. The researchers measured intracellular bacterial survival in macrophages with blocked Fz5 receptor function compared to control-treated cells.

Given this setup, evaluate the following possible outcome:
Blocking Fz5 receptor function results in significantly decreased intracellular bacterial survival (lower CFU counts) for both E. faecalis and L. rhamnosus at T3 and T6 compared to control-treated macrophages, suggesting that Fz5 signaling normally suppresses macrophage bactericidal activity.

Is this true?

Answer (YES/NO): YES